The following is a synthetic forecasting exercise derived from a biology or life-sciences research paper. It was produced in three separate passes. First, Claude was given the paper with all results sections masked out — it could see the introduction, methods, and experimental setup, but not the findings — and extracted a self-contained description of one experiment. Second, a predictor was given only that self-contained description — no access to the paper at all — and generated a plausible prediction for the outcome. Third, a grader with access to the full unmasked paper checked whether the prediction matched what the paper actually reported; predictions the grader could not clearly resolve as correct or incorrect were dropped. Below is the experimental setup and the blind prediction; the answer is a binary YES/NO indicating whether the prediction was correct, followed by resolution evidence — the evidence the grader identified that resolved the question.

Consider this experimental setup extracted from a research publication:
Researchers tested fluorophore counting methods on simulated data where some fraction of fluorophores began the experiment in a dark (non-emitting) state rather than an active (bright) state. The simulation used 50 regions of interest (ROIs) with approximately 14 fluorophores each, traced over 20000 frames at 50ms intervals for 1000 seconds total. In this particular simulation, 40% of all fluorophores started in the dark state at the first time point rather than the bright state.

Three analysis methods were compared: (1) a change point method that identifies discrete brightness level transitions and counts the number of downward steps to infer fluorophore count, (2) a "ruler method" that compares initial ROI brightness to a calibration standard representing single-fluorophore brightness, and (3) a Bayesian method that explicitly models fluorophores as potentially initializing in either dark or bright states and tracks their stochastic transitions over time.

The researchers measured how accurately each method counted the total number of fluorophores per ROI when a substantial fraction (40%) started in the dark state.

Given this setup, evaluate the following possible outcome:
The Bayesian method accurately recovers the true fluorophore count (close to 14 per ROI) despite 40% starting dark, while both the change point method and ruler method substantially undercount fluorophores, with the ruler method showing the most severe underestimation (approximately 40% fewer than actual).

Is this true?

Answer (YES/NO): NO